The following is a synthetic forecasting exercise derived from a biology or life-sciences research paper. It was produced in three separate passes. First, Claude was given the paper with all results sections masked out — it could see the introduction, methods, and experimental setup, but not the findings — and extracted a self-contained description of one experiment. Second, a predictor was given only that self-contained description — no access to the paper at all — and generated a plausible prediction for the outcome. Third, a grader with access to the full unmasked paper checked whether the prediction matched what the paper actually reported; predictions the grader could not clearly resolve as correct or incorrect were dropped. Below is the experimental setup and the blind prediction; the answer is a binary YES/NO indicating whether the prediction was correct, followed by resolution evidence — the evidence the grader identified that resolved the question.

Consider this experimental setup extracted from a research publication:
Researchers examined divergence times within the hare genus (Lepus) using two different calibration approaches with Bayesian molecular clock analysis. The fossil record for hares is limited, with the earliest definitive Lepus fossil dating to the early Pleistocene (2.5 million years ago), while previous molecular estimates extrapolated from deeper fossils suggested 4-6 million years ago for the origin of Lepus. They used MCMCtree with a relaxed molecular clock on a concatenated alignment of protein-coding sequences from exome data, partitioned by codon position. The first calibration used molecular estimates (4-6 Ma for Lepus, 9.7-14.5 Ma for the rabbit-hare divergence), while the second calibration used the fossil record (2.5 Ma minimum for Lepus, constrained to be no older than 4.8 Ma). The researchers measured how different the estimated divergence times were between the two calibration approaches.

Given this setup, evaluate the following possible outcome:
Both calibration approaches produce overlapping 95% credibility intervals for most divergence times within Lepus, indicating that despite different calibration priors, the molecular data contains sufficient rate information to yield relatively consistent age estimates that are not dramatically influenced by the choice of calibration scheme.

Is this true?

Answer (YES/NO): YES